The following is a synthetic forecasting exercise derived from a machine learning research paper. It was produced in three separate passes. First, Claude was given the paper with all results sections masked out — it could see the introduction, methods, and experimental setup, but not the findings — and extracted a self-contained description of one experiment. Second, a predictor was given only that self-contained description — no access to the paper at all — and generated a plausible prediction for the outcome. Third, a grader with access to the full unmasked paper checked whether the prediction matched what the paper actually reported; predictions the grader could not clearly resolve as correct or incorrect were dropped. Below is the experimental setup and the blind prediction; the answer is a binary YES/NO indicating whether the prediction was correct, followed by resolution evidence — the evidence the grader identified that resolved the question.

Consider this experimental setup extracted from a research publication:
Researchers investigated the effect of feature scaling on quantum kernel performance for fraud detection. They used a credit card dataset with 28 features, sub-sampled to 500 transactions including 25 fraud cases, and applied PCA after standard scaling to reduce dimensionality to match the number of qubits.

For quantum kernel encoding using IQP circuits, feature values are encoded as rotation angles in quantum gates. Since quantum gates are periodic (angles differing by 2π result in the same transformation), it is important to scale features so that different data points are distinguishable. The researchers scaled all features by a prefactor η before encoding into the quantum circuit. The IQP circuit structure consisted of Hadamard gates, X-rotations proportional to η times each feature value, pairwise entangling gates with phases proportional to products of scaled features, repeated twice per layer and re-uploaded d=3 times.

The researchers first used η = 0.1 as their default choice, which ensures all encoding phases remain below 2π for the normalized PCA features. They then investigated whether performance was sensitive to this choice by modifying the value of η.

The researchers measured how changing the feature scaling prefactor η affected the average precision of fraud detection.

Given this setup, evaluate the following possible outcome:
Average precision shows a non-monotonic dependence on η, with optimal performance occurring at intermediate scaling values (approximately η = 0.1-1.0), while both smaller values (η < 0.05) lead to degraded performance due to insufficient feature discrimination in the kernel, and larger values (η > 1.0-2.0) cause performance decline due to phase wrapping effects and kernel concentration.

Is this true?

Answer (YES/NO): NO